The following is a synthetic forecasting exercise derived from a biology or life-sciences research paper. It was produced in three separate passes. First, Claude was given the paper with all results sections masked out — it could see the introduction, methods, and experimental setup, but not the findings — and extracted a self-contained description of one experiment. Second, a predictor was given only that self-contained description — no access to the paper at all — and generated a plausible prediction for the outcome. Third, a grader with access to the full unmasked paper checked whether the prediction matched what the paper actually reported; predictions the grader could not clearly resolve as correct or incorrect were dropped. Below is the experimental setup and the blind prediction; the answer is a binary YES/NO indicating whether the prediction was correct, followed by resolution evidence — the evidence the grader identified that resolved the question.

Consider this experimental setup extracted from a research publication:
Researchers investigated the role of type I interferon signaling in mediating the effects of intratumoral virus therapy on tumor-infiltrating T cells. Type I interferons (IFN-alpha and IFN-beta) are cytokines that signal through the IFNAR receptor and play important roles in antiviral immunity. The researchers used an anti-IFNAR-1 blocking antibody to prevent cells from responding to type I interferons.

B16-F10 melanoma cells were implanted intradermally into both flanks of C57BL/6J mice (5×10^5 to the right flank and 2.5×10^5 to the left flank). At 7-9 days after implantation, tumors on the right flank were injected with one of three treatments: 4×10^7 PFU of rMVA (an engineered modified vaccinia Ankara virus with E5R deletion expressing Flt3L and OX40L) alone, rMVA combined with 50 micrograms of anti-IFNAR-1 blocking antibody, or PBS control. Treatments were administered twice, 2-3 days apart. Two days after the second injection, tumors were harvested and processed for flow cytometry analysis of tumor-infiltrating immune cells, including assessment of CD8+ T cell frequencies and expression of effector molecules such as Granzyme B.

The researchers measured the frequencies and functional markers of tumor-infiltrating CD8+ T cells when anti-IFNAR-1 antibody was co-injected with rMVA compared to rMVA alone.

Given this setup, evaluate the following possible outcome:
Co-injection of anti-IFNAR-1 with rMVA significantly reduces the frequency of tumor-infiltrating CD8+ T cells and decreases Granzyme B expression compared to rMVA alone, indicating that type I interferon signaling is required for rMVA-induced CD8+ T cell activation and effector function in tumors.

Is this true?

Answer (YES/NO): YES